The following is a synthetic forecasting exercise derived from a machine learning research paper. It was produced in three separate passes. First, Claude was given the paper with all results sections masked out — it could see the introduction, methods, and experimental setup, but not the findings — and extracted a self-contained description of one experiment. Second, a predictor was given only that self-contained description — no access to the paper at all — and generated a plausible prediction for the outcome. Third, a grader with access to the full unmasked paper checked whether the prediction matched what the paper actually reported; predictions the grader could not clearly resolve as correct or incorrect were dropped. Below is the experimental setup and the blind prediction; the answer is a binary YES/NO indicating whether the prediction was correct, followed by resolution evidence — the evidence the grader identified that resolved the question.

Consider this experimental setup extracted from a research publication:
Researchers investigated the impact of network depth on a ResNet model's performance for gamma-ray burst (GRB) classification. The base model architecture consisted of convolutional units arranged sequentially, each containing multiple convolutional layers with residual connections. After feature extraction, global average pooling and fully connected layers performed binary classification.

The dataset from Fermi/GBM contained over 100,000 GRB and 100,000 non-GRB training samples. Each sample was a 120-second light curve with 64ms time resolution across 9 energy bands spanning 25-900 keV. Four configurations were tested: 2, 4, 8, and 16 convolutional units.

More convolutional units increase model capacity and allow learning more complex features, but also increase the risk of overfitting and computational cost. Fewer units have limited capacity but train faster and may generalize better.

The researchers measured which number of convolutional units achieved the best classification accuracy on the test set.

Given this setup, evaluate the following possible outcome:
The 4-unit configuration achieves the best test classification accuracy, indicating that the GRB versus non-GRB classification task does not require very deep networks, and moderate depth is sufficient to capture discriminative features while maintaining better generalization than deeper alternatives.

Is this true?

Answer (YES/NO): YES